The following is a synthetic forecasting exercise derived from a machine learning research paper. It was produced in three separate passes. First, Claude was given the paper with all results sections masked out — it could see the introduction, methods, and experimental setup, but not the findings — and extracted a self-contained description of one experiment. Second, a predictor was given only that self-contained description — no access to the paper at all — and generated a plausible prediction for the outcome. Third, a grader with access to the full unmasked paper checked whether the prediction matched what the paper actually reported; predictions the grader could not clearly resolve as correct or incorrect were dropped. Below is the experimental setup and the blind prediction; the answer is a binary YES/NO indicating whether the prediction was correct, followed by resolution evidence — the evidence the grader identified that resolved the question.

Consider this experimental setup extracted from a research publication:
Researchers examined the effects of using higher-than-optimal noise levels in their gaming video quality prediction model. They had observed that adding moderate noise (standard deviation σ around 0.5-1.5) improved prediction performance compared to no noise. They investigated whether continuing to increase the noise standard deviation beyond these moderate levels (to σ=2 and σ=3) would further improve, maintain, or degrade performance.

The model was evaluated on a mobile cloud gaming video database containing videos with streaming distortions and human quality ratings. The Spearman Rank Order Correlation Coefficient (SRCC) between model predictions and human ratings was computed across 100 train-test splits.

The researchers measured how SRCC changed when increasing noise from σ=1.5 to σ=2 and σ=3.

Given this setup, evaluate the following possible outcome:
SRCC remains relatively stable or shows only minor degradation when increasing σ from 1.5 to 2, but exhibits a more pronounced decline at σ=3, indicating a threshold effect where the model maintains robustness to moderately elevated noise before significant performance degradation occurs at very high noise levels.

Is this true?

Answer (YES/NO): NO